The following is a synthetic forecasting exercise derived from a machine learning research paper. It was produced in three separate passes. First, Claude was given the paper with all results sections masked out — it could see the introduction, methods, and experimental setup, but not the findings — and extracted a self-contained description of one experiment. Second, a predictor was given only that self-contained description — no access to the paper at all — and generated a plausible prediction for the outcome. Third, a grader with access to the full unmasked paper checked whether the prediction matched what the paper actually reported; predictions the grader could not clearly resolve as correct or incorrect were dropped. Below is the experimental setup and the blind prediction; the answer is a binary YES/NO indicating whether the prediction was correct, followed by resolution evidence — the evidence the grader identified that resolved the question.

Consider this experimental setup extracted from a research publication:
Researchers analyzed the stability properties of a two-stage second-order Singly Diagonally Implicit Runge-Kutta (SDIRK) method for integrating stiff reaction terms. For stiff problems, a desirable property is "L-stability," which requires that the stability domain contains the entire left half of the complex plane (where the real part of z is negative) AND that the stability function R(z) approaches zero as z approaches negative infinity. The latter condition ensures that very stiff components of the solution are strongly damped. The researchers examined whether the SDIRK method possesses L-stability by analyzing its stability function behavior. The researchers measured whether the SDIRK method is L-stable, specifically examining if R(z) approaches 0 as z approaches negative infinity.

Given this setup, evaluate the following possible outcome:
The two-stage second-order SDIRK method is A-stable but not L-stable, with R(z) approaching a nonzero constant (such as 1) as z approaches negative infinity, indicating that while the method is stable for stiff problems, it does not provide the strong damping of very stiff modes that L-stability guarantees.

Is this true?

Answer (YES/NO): NO